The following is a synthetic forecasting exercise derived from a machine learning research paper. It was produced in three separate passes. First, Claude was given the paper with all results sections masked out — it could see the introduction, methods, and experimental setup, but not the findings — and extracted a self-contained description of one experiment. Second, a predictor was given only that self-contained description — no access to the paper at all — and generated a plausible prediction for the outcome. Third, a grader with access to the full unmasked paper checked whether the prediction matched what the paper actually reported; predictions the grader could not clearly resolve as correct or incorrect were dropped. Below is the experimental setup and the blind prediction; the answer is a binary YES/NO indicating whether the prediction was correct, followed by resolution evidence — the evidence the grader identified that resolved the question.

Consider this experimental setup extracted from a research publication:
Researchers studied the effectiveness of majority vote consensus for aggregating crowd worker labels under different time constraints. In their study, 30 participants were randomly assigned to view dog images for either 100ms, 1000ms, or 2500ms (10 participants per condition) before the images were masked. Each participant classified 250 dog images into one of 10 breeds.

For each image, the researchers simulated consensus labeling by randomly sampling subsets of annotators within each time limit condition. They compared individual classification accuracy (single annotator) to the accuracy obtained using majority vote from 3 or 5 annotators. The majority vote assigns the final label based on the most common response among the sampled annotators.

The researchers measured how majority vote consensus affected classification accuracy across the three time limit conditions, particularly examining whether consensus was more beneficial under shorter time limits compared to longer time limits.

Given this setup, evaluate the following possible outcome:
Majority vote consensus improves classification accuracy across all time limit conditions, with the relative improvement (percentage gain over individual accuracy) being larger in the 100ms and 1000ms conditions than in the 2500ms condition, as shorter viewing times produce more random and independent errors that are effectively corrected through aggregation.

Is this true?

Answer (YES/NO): NO